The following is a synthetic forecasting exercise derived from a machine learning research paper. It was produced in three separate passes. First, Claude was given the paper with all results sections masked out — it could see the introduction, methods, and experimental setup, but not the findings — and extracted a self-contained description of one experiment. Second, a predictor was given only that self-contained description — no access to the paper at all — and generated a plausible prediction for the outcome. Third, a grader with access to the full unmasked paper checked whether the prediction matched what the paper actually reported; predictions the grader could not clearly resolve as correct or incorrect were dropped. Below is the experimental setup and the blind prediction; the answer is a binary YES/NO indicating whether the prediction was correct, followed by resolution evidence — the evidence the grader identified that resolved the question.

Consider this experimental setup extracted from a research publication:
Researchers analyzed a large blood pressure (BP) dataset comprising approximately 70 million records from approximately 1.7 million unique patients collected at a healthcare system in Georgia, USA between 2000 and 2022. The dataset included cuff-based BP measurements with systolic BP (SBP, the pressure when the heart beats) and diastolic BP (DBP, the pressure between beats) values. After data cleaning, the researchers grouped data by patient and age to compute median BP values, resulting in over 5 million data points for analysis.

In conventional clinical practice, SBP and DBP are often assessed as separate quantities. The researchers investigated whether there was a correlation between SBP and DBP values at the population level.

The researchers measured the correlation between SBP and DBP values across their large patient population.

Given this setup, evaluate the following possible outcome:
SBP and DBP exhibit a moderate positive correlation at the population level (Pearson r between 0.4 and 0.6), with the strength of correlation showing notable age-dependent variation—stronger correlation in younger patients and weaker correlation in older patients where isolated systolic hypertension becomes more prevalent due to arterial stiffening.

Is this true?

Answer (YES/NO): NO